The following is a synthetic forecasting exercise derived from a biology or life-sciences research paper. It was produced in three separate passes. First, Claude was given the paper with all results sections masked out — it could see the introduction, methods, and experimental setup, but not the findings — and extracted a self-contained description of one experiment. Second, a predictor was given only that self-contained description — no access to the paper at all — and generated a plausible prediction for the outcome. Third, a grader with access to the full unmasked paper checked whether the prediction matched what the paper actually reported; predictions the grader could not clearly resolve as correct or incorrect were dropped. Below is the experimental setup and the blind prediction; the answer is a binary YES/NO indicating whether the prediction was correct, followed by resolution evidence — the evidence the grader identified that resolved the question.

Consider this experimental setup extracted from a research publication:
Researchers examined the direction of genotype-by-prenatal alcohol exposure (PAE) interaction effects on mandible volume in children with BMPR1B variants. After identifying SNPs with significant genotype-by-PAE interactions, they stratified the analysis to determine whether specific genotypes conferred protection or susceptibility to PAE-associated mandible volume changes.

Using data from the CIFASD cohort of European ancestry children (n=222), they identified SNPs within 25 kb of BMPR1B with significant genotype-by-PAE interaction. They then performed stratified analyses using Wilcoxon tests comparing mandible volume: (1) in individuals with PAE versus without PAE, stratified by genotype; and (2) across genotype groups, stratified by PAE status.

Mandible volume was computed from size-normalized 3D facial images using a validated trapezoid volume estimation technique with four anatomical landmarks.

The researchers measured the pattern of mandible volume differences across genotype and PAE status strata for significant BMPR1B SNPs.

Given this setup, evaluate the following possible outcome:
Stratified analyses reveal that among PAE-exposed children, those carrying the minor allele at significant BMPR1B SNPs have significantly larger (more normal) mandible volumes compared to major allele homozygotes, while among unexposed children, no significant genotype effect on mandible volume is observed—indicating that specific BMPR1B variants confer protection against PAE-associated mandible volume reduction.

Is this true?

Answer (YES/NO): YES